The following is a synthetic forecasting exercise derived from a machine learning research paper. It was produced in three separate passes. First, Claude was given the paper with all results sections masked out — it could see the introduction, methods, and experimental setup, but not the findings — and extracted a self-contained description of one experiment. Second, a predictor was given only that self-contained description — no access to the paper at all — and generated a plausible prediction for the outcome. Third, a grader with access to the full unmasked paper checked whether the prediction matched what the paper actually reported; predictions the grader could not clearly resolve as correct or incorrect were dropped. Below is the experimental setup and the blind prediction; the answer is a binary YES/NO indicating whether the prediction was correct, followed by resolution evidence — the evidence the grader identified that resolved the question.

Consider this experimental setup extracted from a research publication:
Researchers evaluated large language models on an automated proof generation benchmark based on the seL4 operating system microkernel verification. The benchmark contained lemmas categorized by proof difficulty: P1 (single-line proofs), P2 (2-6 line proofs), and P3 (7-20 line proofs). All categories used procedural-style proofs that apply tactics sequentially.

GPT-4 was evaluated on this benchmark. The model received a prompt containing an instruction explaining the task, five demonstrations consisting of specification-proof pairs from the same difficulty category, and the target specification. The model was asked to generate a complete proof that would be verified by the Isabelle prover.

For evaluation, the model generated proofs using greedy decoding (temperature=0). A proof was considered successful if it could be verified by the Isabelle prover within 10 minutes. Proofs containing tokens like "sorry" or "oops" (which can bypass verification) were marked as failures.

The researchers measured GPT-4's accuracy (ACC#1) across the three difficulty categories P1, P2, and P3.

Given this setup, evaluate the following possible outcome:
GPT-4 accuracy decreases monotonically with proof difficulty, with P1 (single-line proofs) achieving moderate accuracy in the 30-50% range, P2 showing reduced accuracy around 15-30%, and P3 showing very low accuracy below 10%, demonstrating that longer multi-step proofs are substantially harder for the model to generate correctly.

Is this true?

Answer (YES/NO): NO